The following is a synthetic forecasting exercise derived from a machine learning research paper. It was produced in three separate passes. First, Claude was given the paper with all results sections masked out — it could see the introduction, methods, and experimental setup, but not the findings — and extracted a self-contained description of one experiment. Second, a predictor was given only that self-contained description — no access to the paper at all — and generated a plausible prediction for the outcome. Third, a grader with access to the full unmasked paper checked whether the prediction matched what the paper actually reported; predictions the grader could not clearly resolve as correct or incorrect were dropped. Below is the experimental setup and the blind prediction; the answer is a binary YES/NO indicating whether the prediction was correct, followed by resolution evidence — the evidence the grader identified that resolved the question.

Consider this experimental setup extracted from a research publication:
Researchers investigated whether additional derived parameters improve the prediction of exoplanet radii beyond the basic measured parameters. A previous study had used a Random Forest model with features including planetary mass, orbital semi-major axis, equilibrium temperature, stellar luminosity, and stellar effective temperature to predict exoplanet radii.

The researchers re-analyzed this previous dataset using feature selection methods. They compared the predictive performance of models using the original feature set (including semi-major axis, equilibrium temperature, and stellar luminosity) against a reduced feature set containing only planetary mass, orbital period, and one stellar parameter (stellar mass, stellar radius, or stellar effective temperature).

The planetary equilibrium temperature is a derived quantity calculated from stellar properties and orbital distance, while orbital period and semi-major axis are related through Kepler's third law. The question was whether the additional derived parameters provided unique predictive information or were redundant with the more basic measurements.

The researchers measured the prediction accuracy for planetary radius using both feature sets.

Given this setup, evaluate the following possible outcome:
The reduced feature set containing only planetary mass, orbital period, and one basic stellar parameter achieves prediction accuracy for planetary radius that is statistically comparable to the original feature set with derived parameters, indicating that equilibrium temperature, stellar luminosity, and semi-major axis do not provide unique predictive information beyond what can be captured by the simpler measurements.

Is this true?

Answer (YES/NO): YES